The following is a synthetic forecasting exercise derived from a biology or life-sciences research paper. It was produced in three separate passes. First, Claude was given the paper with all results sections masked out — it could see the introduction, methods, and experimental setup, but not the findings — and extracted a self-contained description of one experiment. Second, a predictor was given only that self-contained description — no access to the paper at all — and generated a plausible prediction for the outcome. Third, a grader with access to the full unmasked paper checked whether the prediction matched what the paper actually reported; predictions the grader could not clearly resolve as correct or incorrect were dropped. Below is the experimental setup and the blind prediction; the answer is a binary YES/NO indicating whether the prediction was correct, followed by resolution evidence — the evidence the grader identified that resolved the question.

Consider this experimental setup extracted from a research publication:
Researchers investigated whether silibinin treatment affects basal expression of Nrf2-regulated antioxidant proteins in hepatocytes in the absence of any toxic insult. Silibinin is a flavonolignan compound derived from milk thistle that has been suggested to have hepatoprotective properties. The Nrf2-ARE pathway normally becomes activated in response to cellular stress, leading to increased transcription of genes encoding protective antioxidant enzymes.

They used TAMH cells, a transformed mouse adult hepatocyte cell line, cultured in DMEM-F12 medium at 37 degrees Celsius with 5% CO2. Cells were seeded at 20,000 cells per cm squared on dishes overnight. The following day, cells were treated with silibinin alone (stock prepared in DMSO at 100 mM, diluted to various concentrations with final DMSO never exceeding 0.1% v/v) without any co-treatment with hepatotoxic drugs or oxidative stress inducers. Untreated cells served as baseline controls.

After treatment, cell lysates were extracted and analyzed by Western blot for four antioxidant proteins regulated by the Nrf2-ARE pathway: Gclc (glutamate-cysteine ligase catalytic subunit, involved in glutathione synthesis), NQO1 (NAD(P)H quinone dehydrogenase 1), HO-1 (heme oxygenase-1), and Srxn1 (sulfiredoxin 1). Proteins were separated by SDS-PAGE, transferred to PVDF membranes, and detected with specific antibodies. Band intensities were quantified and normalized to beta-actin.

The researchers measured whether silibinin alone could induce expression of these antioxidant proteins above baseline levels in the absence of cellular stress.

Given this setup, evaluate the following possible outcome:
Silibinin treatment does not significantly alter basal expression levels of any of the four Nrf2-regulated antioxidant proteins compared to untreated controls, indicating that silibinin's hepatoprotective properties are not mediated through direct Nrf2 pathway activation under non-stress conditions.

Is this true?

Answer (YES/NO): NO